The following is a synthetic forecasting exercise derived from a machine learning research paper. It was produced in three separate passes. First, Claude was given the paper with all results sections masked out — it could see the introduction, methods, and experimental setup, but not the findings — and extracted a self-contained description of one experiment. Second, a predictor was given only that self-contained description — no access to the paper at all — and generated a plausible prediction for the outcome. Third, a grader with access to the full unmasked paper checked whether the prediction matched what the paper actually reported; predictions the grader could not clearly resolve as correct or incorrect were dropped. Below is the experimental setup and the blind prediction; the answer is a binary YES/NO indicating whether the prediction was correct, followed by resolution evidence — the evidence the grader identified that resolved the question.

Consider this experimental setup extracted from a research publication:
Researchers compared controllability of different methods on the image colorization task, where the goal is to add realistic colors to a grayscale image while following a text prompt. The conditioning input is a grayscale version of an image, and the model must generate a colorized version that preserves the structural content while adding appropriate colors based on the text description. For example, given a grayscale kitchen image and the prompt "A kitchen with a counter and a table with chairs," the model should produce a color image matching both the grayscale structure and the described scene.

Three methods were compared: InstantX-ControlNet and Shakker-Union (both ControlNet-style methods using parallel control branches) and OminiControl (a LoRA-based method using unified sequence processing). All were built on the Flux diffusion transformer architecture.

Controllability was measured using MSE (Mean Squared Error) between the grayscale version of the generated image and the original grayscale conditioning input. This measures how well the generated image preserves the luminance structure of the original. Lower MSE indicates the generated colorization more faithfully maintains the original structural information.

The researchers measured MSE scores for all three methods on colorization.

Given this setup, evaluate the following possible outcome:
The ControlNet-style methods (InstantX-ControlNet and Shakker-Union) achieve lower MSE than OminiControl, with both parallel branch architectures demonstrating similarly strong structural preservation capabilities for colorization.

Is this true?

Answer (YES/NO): NO